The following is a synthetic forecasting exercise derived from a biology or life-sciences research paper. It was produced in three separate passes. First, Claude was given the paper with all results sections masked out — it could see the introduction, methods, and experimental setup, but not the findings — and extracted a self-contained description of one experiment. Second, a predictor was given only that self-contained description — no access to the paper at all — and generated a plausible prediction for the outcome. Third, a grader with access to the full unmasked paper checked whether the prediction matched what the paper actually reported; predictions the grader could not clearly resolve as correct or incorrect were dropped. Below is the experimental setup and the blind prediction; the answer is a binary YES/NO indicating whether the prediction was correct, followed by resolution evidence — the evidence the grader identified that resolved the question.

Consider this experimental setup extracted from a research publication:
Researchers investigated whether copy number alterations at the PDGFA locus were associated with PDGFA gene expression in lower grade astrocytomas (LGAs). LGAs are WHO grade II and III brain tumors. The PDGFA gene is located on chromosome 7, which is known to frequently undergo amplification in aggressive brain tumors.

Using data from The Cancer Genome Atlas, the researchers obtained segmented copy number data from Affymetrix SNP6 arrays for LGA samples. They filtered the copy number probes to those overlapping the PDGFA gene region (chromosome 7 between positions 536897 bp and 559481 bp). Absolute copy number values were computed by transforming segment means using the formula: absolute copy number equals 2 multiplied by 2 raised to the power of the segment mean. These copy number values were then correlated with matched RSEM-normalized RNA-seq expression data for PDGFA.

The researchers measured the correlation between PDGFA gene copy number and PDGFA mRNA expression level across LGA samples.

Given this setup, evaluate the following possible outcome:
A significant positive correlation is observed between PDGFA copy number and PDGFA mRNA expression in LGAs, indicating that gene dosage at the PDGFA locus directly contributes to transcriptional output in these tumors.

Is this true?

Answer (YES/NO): NO